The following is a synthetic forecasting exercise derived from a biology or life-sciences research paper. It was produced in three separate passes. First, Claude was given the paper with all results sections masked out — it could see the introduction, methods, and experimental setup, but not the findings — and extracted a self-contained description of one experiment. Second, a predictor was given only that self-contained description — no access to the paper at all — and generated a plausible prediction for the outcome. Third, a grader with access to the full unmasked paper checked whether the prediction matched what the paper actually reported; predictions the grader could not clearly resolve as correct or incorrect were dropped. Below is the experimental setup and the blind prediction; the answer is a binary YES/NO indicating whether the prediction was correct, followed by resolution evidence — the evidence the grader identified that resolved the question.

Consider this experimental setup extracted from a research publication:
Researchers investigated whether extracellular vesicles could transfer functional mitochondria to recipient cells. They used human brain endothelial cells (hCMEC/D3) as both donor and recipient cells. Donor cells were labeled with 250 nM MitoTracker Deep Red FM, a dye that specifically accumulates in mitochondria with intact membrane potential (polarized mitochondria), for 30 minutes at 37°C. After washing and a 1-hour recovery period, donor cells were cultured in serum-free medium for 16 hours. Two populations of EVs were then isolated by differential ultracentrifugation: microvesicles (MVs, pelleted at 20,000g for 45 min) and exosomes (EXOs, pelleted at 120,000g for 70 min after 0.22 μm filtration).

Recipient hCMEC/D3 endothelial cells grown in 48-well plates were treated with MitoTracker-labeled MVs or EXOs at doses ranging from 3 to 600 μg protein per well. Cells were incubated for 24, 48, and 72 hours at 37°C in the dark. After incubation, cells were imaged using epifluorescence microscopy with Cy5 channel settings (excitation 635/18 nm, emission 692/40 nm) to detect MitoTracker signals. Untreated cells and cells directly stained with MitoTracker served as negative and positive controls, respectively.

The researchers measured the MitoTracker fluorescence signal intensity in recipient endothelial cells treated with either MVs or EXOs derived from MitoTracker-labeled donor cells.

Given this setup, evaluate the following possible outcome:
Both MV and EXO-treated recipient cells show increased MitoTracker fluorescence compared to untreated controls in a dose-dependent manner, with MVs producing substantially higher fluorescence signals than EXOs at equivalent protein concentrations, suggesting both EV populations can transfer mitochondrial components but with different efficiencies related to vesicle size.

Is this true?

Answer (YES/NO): YES